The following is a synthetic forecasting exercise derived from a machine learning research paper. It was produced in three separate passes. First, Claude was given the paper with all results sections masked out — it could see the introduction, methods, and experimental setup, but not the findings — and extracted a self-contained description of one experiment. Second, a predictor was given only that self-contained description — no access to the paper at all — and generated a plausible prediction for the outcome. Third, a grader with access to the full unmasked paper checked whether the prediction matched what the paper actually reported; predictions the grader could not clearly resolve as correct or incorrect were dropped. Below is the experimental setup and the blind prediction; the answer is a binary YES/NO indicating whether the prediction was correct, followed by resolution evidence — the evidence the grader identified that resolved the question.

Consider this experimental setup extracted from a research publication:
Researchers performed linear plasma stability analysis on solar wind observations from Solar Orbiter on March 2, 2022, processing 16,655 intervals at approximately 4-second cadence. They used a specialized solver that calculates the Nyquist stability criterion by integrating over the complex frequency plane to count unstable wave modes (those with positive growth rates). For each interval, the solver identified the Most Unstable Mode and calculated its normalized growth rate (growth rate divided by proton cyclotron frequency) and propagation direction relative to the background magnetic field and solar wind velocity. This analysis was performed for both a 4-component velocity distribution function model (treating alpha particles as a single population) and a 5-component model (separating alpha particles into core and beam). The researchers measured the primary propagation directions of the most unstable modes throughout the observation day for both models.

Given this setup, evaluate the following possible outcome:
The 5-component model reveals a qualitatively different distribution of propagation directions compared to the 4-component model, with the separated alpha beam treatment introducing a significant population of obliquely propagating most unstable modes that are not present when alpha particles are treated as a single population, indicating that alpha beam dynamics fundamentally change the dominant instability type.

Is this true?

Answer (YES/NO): NO